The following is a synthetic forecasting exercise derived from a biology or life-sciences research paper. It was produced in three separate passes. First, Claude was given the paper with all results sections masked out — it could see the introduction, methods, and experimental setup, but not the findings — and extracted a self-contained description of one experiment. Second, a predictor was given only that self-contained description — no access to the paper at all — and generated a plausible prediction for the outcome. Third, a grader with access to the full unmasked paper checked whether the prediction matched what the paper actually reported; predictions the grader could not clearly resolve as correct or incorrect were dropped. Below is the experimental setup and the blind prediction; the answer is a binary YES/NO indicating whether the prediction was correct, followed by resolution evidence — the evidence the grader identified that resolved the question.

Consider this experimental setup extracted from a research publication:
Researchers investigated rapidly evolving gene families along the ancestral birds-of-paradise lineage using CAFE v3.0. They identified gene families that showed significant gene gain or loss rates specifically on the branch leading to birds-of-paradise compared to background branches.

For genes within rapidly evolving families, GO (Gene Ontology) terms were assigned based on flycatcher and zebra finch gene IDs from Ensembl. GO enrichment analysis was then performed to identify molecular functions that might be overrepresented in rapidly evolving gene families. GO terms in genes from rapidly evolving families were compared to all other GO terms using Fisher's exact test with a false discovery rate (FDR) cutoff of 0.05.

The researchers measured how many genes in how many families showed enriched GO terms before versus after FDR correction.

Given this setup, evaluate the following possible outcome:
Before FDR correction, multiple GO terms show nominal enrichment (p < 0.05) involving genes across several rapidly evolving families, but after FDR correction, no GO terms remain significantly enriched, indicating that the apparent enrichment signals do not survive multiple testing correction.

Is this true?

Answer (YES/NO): NO